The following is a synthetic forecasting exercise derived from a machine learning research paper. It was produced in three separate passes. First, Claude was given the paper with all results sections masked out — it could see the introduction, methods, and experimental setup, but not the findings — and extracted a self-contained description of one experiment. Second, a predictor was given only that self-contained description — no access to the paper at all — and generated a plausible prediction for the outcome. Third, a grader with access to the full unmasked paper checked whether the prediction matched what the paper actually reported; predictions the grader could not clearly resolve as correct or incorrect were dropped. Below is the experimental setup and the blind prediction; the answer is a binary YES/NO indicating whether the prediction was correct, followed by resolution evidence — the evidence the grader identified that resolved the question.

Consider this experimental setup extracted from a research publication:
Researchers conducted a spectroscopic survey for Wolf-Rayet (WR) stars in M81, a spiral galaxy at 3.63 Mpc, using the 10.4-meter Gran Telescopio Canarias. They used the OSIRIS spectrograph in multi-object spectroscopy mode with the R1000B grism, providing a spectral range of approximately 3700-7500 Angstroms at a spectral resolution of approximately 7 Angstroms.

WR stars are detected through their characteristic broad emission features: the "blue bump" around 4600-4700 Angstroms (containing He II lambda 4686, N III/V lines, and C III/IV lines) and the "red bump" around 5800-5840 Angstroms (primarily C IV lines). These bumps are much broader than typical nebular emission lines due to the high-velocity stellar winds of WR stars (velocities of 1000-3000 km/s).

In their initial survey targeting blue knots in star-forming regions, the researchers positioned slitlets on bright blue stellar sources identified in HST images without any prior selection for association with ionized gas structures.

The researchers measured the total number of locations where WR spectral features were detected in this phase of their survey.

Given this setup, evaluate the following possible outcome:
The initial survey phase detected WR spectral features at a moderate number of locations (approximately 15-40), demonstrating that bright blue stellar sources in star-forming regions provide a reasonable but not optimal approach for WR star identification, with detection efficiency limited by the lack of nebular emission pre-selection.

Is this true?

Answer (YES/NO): NO